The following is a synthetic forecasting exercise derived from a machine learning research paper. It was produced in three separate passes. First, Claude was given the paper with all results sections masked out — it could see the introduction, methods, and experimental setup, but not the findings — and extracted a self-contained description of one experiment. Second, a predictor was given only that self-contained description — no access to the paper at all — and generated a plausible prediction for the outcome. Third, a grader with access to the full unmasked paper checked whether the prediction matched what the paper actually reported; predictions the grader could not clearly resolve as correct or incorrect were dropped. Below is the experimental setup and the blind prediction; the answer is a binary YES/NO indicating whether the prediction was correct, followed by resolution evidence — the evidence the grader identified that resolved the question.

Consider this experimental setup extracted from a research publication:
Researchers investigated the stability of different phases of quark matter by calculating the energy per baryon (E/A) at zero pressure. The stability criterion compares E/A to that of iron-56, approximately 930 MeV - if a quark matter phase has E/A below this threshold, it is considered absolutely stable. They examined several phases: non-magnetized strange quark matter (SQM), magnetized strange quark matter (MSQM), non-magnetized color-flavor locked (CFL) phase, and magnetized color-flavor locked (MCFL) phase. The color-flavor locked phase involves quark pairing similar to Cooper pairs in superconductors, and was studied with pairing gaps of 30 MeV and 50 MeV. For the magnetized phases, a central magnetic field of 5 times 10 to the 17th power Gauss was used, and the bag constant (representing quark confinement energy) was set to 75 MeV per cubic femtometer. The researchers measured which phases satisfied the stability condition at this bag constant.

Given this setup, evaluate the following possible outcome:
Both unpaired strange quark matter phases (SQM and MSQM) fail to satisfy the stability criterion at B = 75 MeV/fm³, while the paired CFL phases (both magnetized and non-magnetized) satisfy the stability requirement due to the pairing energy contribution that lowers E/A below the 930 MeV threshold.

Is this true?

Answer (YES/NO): NO